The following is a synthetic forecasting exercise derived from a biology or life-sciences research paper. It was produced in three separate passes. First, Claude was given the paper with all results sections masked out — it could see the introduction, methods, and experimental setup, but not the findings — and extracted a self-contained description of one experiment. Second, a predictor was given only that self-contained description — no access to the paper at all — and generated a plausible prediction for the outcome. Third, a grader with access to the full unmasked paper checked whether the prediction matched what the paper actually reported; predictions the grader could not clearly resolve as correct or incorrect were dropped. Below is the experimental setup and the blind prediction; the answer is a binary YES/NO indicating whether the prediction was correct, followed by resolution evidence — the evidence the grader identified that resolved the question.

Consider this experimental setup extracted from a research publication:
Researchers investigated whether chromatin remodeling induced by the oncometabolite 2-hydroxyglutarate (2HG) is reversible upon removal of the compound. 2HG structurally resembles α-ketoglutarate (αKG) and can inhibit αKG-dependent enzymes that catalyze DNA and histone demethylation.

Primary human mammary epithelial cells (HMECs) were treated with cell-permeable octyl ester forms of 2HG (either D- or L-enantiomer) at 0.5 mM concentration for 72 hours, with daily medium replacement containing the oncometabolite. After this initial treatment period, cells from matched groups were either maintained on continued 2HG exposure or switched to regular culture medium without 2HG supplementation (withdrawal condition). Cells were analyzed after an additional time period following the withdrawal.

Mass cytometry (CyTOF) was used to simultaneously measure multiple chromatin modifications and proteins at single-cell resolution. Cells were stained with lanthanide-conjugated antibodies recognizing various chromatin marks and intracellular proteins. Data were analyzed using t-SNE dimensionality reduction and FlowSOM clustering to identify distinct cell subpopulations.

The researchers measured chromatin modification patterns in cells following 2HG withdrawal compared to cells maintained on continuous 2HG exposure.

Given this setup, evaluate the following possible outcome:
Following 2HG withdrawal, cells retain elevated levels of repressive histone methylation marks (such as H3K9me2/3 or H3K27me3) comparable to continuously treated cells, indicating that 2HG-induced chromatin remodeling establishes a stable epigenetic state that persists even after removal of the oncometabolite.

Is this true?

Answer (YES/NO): NO